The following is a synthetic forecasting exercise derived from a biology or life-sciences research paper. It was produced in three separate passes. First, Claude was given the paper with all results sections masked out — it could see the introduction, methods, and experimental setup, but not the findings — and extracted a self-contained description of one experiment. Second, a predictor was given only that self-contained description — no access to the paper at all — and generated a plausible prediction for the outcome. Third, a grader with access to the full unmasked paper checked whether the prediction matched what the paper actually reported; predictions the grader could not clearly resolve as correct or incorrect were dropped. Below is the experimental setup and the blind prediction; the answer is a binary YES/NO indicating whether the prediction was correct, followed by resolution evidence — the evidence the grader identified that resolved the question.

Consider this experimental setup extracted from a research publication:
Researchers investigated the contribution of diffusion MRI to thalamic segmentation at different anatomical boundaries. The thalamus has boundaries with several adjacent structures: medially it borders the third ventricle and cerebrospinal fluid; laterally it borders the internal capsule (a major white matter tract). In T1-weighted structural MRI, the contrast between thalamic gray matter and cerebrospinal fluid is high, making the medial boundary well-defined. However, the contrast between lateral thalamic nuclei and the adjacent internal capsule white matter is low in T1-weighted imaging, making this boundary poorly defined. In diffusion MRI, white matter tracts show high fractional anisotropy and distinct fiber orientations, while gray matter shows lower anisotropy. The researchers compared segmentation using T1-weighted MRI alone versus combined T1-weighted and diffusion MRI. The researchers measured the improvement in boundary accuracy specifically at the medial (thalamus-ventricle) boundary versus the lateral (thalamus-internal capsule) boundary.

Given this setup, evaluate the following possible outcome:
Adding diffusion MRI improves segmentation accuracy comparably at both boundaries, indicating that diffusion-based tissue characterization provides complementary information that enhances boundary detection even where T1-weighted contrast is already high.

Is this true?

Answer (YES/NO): NO